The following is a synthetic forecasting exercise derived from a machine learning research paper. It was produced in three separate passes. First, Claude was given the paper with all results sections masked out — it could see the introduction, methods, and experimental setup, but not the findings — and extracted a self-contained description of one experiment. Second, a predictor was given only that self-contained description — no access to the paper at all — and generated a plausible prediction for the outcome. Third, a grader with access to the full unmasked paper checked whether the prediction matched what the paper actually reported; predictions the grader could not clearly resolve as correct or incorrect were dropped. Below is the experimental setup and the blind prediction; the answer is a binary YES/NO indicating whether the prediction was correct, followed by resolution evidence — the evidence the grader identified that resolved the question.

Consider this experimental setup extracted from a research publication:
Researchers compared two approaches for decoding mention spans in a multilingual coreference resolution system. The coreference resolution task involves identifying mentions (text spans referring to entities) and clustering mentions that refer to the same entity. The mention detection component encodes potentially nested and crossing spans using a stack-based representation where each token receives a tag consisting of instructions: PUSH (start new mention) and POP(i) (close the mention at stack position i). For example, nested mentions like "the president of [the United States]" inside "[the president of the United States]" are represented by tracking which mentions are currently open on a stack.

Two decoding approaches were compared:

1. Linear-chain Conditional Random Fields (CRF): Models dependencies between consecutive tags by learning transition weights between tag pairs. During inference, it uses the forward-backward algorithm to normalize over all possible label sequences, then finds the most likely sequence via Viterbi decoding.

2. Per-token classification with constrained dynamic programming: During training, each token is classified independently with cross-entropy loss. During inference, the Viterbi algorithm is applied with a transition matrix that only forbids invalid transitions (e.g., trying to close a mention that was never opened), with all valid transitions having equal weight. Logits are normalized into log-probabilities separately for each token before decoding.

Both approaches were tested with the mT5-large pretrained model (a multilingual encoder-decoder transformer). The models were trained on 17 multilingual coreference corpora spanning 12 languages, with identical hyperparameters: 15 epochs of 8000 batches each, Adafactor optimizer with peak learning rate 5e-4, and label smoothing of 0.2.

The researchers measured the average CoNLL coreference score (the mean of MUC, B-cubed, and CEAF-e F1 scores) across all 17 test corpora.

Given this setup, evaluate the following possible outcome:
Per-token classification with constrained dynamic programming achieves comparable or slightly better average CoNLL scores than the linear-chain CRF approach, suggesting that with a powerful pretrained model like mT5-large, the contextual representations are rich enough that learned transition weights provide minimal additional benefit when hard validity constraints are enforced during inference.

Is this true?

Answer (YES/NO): YES